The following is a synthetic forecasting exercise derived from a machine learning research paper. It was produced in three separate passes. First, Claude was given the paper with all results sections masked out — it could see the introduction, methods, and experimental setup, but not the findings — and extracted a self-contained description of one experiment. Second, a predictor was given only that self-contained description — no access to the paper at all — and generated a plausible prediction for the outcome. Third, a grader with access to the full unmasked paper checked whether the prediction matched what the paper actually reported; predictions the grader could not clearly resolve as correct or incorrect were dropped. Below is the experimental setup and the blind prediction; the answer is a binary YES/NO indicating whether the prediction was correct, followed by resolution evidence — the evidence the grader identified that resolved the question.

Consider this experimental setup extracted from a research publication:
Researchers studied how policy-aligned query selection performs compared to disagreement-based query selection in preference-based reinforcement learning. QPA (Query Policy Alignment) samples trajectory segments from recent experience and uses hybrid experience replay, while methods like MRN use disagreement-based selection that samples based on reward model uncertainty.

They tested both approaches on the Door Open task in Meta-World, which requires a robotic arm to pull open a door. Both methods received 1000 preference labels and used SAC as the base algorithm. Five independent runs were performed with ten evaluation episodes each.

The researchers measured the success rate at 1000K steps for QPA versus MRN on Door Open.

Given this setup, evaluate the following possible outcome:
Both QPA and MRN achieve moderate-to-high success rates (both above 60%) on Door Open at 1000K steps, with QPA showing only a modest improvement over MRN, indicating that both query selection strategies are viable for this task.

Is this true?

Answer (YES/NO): NO